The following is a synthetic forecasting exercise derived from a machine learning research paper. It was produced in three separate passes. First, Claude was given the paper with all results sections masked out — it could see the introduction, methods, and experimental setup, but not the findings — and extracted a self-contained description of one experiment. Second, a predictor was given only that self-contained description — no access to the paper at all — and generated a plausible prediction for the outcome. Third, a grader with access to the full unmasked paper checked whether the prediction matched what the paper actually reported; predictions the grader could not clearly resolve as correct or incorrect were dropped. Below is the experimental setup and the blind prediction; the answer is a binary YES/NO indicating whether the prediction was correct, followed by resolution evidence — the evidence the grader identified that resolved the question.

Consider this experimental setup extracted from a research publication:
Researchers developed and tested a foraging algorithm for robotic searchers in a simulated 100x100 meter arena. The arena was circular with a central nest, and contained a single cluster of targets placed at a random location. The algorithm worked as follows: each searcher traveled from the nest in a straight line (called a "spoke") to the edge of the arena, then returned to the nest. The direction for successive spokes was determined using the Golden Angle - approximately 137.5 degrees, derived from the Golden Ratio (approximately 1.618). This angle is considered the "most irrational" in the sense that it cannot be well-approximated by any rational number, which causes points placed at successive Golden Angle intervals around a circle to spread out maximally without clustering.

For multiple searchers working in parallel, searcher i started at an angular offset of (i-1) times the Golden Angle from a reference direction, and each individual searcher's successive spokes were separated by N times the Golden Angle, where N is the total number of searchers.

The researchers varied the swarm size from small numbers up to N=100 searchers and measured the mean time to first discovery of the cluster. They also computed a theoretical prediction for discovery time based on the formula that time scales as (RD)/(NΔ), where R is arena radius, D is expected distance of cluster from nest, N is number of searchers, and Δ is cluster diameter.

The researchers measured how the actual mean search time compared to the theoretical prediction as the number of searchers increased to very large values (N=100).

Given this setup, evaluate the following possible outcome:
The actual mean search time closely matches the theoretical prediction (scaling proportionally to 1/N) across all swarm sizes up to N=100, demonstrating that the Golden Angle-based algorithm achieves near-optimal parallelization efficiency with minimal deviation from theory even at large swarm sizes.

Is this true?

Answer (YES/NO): NO